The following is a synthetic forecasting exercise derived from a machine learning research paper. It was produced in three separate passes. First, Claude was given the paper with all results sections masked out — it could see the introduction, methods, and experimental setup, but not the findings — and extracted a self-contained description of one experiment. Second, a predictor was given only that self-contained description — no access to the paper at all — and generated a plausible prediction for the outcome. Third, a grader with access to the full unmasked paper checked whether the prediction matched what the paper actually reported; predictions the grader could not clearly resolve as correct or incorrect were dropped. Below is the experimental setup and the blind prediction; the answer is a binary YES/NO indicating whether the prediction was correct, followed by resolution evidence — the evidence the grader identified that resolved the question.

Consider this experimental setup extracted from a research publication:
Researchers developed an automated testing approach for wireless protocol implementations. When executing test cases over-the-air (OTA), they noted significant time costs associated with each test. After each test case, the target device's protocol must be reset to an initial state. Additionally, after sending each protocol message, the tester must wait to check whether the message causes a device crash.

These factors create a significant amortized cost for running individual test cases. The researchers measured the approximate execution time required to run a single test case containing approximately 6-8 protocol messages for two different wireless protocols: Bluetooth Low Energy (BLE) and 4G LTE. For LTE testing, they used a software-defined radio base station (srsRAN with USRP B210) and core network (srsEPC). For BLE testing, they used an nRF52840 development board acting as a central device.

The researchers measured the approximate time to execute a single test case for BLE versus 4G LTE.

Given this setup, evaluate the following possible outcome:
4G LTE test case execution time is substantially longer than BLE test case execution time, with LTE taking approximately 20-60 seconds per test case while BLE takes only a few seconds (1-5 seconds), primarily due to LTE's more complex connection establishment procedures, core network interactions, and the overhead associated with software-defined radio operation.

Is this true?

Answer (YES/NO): NO